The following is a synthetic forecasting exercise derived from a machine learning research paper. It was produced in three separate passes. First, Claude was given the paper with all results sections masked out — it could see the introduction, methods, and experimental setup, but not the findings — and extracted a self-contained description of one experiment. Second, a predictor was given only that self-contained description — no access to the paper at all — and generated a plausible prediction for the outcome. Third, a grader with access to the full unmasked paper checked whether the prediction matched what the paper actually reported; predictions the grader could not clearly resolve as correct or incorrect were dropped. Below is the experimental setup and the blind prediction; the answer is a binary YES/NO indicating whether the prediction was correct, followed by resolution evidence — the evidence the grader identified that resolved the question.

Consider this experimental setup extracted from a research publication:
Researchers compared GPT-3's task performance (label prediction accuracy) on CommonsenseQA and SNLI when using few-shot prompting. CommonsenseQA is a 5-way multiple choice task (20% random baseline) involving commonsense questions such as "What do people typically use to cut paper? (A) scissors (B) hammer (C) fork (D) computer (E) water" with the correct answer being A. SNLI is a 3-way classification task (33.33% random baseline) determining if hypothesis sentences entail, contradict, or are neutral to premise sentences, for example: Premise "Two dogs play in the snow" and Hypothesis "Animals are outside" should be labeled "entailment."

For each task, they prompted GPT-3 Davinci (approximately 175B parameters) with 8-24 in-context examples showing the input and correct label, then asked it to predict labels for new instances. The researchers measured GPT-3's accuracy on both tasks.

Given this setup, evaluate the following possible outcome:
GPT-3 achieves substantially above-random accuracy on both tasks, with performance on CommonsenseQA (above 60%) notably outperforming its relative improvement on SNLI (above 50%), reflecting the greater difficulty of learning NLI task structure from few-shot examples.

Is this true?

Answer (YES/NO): NO